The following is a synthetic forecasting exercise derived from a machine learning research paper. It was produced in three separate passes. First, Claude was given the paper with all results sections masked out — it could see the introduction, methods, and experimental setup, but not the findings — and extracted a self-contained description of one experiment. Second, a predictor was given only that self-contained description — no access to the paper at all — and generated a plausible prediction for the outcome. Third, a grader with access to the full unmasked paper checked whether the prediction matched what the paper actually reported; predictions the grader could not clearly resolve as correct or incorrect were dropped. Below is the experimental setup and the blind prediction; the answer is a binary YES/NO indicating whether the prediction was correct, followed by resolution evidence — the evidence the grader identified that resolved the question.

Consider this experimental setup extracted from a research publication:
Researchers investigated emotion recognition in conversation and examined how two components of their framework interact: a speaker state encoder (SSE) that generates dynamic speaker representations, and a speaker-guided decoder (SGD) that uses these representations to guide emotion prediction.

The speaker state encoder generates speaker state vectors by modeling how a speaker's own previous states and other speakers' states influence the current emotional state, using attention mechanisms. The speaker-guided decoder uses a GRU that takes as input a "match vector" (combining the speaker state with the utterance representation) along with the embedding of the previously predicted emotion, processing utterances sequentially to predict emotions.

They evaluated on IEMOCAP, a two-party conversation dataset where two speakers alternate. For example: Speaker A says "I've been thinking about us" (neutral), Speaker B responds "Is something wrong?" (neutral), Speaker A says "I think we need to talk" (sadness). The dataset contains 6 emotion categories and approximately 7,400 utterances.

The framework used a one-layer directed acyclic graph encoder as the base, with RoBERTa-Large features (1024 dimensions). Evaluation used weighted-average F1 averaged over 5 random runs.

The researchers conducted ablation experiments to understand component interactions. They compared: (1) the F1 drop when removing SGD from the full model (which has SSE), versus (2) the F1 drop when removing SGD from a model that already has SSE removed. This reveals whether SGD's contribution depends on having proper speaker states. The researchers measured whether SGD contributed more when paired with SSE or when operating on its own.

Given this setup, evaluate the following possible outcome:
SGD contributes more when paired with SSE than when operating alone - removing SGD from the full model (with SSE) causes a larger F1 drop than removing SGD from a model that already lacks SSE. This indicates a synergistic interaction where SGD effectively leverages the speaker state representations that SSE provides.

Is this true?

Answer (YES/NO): YES